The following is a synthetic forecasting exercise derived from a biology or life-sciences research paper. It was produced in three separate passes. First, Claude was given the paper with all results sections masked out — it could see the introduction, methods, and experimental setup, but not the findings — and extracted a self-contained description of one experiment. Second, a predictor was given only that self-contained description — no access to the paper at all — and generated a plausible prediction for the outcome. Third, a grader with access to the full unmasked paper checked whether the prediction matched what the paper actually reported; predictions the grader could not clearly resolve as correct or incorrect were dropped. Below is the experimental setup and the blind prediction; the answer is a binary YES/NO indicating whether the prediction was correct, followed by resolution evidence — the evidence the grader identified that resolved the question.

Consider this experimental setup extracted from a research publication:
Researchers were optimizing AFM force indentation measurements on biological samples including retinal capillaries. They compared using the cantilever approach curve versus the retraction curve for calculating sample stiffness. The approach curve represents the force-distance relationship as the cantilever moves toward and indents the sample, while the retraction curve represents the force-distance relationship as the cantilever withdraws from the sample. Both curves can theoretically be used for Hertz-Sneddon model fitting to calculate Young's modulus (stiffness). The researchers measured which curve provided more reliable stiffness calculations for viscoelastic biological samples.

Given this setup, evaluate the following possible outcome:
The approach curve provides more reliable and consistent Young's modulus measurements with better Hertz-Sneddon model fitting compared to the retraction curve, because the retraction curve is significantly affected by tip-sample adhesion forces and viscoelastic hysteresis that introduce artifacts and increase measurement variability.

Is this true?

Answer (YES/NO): NO